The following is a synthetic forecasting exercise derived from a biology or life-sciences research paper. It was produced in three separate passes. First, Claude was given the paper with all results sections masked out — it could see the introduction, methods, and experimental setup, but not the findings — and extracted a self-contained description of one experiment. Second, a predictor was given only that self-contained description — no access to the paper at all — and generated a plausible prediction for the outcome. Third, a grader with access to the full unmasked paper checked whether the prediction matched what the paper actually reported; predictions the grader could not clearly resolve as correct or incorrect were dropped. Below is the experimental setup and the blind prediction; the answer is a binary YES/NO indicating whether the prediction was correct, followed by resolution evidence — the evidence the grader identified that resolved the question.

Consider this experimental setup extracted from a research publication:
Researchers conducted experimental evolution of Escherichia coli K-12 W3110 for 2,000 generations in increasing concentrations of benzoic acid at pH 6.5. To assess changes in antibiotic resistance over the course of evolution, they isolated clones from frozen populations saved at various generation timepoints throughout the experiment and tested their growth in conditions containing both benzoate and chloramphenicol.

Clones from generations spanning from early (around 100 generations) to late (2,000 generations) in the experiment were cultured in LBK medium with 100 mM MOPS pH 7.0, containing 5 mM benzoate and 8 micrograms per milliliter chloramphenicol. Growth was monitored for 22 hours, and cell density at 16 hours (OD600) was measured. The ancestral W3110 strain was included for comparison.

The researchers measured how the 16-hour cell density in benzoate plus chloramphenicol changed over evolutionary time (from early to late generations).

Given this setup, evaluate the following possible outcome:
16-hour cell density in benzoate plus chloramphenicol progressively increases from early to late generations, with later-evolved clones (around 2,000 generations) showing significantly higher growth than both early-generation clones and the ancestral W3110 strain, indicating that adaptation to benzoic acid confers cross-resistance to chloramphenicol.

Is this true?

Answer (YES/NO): NO